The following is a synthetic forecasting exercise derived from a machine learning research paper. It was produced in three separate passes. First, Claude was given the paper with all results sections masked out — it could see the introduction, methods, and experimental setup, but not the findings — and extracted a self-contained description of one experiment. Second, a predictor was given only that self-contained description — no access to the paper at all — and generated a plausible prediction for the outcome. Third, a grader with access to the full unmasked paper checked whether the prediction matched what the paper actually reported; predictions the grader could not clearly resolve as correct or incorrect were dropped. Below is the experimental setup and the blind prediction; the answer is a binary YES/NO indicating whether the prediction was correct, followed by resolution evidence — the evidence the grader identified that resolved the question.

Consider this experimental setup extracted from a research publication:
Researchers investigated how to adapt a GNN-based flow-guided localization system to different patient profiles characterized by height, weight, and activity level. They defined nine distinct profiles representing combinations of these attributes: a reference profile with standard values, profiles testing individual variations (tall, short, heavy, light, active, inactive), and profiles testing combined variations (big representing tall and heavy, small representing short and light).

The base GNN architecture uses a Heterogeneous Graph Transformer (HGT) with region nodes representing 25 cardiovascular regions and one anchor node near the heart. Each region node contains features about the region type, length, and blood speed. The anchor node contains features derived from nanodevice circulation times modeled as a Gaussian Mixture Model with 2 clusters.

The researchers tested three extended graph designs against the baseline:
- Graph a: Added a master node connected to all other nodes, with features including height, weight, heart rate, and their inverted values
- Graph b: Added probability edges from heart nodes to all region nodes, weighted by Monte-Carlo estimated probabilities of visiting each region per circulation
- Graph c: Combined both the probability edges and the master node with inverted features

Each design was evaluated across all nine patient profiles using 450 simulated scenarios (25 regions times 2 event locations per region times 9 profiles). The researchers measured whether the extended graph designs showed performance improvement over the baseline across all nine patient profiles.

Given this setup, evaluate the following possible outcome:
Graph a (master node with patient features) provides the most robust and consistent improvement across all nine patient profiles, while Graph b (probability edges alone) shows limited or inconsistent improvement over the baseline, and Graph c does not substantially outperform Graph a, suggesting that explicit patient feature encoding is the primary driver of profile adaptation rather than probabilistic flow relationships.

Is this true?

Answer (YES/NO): NO